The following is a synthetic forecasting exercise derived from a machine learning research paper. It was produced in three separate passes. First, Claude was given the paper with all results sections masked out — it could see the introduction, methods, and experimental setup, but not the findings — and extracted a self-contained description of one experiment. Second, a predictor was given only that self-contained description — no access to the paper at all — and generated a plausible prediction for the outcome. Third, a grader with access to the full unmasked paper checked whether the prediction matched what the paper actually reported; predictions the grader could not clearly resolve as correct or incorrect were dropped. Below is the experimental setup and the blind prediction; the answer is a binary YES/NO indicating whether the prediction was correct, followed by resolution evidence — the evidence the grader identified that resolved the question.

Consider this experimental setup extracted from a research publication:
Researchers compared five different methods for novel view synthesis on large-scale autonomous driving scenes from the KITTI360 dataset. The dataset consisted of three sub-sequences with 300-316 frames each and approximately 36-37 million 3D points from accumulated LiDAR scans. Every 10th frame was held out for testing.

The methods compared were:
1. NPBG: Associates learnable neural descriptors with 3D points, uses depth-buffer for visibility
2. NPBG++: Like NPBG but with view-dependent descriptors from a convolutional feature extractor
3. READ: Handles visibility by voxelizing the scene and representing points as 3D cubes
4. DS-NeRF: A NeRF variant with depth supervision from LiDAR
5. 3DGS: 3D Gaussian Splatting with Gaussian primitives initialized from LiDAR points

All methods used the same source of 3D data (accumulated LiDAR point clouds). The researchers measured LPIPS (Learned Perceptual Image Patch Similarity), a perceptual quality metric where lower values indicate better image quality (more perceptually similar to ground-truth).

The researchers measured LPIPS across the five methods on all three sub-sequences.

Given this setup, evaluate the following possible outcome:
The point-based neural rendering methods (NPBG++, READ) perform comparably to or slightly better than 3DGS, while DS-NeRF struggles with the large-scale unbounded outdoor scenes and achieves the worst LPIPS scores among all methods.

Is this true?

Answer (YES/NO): NO